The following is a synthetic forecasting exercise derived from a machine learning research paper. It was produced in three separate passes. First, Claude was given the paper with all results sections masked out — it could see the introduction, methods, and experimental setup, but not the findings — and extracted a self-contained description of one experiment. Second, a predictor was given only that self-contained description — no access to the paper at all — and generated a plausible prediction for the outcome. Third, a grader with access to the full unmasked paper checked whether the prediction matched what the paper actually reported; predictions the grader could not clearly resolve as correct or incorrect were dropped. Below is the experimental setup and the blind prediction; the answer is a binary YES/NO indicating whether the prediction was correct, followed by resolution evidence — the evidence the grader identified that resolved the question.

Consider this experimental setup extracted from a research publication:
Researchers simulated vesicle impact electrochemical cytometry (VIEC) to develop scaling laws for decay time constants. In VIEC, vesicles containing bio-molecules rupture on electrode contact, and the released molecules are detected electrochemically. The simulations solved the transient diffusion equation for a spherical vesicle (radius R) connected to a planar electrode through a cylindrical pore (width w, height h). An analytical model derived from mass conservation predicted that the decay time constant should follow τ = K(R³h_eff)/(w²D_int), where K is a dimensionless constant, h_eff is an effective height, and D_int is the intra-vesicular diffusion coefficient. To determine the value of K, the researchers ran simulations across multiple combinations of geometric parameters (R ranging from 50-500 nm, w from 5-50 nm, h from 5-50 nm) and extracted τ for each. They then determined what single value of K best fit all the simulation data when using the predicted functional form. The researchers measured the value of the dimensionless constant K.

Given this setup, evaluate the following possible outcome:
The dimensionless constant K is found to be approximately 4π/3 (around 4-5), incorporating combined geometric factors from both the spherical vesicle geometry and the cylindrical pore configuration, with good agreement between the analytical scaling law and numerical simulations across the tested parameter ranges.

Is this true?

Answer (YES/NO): NO